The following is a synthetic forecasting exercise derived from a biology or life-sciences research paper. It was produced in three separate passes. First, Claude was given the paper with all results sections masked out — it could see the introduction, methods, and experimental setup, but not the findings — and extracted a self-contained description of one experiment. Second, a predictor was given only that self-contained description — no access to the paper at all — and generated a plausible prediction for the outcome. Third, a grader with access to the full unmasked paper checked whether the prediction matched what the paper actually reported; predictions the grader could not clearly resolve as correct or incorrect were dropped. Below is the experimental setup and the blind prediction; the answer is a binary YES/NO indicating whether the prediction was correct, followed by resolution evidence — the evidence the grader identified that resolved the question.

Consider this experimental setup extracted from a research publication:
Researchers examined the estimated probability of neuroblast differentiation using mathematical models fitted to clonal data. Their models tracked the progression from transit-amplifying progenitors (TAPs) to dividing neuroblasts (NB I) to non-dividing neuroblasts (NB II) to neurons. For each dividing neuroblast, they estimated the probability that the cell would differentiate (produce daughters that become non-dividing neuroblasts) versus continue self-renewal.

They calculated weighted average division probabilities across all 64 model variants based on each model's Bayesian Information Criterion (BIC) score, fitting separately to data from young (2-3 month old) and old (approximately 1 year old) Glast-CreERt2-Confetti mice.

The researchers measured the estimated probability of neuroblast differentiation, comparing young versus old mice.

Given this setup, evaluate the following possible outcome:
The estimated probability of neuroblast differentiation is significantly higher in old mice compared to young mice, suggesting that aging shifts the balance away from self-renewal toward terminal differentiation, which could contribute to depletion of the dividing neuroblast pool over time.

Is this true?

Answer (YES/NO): NO